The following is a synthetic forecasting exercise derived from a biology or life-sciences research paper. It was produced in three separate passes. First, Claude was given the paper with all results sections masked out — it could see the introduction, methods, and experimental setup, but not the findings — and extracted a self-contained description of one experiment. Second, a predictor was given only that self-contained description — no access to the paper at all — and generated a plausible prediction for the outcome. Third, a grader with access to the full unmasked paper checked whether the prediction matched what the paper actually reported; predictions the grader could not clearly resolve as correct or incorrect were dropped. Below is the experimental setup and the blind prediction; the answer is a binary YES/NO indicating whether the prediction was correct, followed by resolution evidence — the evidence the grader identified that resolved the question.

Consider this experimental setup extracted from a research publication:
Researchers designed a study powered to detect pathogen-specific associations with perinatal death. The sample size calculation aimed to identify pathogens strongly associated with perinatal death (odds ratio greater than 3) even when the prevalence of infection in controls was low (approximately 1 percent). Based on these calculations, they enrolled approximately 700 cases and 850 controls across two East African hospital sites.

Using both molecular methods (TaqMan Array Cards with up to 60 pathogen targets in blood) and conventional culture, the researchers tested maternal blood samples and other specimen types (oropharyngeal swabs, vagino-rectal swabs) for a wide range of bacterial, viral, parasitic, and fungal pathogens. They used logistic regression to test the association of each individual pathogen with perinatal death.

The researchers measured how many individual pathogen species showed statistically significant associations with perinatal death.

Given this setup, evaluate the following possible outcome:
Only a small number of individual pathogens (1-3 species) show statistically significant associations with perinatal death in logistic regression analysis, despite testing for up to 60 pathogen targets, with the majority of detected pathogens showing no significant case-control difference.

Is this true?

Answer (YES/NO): YES